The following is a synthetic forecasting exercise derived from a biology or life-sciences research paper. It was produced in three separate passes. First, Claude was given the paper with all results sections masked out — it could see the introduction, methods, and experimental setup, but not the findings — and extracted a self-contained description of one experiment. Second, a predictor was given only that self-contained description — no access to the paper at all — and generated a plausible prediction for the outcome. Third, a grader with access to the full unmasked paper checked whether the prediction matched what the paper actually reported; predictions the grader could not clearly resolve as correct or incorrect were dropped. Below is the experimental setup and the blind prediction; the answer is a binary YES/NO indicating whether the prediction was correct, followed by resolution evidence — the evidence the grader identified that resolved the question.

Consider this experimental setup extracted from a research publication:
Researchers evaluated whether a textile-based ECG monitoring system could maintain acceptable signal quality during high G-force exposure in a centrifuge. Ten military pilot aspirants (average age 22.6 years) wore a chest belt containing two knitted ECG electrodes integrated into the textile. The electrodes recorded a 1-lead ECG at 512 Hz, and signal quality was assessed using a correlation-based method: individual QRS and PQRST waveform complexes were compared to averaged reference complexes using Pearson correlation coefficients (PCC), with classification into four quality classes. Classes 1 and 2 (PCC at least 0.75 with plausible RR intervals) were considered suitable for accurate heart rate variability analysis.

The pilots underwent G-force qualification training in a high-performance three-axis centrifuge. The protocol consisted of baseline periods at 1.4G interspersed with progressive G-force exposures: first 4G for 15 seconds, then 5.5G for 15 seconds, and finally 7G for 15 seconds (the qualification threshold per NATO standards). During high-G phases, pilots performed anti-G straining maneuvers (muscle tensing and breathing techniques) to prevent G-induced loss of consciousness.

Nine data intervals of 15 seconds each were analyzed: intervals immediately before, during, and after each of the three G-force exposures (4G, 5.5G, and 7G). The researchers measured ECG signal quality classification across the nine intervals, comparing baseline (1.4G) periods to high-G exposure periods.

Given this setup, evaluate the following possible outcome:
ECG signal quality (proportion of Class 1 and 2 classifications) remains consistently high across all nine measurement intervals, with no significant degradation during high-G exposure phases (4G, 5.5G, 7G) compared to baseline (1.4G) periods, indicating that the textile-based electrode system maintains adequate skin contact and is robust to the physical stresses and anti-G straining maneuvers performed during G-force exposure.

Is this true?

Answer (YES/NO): NO